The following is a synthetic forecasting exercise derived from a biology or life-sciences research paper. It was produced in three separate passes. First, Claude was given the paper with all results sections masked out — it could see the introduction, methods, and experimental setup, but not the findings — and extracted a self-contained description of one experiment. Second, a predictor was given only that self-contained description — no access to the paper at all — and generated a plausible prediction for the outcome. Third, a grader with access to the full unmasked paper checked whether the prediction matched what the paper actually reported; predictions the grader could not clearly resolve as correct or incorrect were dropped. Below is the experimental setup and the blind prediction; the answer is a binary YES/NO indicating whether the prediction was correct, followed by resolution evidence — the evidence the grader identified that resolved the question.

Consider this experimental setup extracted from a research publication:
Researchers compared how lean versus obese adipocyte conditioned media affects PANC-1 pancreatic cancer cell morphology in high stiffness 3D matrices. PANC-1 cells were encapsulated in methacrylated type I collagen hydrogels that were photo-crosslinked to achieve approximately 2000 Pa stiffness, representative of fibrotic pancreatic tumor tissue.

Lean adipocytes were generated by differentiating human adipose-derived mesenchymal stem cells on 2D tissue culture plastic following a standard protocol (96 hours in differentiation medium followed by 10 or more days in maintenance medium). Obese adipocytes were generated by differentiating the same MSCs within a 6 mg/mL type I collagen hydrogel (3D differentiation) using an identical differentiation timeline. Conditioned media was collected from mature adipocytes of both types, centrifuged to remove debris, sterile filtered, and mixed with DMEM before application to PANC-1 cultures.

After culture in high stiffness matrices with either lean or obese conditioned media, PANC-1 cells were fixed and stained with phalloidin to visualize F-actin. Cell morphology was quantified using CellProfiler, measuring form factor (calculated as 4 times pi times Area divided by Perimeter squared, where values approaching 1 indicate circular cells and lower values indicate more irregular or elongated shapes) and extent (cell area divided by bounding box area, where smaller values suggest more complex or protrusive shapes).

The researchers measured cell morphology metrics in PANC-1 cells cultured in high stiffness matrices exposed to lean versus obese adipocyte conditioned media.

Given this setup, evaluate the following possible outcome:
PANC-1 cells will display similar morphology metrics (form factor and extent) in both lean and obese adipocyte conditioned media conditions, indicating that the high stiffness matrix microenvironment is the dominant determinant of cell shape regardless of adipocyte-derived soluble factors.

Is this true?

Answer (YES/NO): YES